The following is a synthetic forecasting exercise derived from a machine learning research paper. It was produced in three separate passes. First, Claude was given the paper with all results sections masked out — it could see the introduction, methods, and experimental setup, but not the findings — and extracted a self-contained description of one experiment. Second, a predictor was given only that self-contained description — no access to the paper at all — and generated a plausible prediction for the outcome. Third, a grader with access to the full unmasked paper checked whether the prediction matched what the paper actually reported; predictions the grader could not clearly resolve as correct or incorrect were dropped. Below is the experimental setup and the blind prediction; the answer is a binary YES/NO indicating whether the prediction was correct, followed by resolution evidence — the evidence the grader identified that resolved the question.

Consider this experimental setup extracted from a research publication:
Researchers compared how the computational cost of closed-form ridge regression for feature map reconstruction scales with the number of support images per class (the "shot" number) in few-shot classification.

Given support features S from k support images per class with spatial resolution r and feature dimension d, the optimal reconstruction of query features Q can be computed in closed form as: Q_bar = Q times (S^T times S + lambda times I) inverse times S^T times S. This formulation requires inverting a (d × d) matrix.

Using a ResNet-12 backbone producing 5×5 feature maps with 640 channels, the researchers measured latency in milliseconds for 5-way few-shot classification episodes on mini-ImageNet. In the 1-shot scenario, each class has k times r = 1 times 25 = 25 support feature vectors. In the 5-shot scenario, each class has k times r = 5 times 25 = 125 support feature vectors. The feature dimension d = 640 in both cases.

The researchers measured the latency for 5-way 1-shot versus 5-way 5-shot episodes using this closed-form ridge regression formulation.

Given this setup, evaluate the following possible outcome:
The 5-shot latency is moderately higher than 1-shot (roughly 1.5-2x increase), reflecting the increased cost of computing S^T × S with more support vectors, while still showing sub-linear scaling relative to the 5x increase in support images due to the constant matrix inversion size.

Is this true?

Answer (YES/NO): NO